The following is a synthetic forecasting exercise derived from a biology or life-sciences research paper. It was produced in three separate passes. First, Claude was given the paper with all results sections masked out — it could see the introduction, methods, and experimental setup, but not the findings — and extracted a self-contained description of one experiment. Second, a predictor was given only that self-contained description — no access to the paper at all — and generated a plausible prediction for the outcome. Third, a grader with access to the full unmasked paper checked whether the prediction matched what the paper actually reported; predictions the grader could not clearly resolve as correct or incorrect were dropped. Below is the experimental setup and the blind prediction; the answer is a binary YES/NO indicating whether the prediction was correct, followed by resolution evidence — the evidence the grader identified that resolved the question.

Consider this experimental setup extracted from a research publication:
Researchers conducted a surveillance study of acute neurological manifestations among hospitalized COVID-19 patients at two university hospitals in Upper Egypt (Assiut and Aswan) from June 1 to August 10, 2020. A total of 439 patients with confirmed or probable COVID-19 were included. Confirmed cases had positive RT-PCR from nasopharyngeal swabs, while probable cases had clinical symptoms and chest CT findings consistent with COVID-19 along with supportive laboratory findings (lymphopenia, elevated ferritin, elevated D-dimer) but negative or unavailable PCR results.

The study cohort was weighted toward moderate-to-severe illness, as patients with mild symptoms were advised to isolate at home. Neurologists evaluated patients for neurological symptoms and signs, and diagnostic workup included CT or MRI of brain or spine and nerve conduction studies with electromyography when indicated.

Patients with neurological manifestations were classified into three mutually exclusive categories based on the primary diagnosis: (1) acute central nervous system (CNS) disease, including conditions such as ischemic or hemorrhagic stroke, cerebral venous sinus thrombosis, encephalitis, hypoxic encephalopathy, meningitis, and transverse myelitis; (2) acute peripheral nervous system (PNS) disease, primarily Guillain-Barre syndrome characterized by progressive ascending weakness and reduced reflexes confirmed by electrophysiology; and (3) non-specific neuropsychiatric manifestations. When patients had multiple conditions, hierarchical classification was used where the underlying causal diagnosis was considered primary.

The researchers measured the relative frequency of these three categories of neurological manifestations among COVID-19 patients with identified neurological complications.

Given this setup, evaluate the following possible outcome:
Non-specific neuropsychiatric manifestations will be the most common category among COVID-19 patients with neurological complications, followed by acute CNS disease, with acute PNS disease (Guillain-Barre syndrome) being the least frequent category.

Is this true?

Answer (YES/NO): YES